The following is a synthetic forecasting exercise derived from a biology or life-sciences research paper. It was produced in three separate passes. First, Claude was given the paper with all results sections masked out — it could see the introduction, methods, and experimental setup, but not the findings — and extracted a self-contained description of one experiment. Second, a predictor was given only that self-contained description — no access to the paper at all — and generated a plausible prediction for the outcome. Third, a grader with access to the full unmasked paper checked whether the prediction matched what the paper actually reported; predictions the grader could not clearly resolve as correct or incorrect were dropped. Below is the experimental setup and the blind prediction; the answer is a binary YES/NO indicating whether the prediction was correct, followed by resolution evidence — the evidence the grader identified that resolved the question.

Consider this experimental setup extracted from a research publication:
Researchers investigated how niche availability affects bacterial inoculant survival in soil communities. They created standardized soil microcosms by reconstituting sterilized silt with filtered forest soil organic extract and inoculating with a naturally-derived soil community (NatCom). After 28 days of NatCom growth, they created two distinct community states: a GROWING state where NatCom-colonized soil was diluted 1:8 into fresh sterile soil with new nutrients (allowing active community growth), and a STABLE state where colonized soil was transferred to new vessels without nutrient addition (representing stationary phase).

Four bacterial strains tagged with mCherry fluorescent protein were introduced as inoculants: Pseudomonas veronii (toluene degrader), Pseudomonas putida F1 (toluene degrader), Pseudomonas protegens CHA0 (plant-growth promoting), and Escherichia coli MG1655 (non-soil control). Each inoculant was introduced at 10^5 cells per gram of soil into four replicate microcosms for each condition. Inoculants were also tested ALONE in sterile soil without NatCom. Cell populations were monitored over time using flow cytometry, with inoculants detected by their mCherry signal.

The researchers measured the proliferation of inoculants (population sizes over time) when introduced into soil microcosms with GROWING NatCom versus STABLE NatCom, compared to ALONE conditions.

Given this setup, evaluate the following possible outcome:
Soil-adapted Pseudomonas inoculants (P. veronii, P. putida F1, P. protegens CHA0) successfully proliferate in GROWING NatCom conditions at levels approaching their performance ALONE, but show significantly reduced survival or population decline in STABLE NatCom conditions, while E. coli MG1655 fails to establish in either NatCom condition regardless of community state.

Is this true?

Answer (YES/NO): NO